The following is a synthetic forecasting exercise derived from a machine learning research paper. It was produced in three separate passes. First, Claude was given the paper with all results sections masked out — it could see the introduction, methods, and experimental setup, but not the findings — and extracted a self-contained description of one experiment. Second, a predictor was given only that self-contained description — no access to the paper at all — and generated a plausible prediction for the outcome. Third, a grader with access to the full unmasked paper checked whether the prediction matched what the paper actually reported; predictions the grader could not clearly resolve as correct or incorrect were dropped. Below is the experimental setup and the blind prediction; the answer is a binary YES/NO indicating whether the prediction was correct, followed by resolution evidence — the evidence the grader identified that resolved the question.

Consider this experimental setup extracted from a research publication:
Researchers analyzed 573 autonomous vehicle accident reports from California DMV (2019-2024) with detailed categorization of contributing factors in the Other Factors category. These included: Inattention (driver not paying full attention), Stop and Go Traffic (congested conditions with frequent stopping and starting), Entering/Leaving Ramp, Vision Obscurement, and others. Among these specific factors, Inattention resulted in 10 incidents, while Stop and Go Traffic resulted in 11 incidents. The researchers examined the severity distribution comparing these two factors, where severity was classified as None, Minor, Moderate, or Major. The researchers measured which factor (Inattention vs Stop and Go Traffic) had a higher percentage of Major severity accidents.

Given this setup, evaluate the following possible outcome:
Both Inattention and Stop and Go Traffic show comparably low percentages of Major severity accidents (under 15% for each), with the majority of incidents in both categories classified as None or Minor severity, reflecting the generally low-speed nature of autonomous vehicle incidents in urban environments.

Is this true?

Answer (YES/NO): YES